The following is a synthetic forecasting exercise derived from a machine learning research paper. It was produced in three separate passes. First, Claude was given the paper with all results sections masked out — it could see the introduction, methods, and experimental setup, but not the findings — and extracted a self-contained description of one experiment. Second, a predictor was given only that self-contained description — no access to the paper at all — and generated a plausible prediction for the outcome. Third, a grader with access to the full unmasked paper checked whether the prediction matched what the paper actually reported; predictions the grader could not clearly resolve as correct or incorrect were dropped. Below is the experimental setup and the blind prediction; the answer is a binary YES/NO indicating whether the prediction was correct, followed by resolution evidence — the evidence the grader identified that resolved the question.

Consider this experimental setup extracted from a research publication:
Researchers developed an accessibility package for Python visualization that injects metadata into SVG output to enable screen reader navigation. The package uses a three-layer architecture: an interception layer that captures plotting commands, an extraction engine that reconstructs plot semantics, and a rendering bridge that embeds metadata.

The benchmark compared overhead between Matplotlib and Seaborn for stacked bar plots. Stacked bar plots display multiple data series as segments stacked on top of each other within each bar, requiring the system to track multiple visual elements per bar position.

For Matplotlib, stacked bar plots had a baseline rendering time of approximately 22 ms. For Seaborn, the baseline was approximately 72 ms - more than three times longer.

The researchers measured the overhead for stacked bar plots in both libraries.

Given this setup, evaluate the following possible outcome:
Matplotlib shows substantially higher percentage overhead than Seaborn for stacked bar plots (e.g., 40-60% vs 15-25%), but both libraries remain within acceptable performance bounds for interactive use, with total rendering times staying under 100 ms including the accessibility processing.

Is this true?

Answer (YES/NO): NO